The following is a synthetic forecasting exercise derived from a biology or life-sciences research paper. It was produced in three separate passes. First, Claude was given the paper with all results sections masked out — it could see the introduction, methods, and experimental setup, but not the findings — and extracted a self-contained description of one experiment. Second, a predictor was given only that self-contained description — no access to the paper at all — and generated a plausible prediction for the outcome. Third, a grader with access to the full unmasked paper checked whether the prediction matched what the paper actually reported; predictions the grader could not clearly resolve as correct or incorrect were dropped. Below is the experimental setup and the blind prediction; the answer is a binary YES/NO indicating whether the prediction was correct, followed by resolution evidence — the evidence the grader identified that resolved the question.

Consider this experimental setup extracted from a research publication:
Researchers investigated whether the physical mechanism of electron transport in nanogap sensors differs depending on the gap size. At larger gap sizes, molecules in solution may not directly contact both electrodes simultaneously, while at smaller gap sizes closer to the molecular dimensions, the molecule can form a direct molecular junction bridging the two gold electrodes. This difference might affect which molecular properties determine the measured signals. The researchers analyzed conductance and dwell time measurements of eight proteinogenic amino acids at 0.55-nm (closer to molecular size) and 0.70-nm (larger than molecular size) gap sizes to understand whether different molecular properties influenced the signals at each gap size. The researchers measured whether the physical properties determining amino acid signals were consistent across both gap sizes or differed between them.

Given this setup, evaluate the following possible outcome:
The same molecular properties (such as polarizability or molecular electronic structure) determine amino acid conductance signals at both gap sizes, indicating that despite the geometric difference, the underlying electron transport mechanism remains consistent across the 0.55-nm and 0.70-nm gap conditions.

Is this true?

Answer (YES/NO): NO